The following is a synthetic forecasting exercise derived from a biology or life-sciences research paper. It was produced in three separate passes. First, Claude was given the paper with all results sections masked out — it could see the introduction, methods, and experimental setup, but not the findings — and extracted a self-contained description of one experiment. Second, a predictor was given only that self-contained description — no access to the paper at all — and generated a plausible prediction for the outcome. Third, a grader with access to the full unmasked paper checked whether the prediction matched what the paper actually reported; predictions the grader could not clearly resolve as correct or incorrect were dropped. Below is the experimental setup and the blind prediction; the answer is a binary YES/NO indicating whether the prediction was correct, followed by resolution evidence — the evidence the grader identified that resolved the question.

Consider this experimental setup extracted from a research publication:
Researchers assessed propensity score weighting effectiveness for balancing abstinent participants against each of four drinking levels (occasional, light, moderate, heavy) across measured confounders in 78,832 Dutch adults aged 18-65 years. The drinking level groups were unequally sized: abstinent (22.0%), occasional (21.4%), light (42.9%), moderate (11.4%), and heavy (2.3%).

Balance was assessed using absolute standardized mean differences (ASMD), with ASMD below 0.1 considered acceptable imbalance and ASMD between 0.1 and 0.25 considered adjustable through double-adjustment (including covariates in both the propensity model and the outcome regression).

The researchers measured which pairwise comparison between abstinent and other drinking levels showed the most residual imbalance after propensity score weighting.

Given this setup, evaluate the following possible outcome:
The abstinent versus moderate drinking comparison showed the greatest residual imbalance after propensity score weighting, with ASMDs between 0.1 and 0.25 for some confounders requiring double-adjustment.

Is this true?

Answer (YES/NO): NO